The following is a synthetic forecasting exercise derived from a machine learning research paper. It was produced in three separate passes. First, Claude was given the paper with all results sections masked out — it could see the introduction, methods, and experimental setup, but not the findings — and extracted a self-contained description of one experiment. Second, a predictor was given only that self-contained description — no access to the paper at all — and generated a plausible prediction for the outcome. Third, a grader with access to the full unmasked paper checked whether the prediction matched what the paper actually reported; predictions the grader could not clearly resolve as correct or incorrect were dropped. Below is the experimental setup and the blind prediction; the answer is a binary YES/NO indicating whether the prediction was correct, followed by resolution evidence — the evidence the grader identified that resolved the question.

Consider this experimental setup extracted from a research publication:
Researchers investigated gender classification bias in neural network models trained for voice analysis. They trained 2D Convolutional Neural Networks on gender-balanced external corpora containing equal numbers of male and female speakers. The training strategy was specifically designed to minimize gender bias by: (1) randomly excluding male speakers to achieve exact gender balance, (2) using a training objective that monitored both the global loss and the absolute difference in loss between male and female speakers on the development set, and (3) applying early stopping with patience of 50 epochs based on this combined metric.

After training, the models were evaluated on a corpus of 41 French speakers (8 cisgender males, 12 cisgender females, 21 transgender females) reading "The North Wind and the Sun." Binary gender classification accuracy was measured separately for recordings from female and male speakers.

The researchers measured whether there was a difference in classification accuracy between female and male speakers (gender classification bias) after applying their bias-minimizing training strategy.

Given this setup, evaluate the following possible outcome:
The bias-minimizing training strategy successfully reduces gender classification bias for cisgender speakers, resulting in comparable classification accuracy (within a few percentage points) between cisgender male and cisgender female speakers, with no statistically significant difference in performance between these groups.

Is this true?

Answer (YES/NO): NO